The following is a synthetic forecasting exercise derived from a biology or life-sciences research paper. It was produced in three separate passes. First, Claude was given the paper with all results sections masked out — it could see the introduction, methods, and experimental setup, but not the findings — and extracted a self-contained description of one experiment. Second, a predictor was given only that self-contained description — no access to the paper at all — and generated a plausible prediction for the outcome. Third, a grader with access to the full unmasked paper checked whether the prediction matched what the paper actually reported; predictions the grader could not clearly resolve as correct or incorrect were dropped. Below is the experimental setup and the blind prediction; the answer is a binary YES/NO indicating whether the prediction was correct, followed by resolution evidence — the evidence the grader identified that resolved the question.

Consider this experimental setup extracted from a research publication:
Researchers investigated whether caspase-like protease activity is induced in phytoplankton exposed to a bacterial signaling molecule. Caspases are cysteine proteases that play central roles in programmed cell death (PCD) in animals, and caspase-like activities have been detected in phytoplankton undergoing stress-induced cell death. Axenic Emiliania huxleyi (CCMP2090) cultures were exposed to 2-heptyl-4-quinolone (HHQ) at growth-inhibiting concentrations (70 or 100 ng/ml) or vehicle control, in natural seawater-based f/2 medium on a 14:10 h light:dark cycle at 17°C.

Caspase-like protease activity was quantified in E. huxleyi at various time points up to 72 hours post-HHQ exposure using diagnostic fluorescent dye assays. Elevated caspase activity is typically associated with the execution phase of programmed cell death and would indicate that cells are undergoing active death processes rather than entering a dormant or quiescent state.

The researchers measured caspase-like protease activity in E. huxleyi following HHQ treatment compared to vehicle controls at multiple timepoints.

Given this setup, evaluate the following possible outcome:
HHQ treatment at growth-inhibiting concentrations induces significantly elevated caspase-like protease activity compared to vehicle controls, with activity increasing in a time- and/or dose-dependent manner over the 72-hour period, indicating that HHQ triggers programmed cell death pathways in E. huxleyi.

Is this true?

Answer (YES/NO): NO